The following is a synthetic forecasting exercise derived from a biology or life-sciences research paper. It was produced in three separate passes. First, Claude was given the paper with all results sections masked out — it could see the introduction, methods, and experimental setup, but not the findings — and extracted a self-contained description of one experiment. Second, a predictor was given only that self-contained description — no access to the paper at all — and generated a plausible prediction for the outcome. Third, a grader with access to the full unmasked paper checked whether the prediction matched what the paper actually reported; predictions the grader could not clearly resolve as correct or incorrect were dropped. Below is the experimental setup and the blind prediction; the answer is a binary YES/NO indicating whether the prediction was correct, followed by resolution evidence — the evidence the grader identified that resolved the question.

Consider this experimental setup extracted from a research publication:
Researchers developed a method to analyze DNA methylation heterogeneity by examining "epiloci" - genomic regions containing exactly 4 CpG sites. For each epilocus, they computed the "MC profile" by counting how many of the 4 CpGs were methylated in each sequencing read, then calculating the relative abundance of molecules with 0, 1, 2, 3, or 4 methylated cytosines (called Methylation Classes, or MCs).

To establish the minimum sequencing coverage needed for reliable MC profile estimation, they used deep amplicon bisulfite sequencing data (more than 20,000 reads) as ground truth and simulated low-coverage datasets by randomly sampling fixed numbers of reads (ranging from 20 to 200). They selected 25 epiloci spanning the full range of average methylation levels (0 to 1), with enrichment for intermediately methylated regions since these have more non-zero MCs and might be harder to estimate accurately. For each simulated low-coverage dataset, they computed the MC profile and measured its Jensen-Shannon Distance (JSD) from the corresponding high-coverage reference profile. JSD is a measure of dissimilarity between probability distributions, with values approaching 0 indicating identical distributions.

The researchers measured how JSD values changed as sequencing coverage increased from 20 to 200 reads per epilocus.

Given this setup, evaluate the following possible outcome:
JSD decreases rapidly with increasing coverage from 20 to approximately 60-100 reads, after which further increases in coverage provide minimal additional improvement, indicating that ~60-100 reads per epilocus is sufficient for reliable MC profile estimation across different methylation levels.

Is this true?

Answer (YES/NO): NO